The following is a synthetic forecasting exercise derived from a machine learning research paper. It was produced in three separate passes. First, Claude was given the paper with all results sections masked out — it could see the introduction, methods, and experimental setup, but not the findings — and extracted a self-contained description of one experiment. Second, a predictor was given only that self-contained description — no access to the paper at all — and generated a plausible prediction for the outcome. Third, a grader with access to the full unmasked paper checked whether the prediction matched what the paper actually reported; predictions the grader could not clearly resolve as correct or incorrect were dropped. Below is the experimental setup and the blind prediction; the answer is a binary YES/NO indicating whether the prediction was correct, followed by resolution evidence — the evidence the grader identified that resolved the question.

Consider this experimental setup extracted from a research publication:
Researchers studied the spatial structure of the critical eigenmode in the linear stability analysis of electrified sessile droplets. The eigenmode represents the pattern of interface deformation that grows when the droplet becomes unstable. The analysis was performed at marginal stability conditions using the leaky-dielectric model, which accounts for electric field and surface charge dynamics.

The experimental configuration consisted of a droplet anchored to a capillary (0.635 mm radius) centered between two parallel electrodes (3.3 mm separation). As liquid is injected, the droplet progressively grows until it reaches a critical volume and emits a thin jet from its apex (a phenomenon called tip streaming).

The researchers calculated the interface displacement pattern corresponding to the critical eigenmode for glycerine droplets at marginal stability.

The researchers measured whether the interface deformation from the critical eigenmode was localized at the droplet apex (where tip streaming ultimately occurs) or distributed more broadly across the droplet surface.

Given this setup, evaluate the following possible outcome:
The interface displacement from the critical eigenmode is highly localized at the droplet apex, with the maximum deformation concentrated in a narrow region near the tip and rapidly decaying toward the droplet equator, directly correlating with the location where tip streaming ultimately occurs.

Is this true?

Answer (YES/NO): NO